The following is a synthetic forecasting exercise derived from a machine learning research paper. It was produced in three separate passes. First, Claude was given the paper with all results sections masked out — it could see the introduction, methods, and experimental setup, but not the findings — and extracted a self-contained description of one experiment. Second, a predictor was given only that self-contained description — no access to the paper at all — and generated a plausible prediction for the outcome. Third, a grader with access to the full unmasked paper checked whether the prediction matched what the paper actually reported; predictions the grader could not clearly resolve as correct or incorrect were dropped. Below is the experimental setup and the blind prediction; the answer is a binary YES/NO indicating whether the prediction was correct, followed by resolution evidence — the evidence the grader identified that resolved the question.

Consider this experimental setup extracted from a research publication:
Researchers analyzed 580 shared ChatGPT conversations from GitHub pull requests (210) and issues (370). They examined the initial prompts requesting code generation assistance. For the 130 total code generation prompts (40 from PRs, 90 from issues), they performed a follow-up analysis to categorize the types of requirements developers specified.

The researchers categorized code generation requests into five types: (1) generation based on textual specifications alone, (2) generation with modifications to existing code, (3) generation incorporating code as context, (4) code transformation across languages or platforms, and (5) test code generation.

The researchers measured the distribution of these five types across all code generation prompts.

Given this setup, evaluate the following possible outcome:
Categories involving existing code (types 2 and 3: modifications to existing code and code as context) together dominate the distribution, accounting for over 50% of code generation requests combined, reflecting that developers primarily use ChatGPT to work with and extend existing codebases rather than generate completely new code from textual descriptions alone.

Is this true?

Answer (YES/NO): NO